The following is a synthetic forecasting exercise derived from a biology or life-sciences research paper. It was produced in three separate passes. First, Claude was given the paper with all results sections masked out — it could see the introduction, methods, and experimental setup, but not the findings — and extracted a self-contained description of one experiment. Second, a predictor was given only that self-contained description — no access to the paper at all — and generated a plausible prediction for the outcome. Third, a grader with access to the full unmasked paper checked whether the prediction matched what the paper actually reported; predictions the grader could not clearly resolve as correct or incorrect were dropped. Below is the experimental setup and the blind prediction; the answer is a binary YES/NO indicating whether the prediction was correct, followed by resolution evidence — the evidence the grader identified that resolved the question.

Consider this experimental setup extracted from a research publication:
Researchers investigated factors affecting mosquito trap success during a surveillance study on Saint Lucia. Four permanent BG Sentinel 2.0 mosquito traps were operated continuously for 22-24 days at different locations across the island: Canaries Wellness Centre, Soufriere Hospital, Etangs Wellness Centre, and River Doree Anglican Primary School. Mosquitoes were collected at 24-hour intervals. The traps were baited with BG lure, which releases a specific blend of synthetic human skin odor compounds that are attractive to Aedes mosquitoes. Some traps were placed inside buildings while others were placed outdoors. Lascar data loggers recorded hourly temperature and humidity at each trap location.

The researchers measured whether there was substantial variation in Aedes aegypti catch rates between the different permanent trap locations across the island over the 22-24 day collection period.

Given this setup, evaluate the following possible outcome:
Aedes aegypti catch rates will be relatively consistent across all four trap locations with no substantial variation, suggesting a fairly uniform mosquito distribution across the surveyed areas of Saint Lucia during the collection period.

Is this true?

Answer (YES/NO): NO